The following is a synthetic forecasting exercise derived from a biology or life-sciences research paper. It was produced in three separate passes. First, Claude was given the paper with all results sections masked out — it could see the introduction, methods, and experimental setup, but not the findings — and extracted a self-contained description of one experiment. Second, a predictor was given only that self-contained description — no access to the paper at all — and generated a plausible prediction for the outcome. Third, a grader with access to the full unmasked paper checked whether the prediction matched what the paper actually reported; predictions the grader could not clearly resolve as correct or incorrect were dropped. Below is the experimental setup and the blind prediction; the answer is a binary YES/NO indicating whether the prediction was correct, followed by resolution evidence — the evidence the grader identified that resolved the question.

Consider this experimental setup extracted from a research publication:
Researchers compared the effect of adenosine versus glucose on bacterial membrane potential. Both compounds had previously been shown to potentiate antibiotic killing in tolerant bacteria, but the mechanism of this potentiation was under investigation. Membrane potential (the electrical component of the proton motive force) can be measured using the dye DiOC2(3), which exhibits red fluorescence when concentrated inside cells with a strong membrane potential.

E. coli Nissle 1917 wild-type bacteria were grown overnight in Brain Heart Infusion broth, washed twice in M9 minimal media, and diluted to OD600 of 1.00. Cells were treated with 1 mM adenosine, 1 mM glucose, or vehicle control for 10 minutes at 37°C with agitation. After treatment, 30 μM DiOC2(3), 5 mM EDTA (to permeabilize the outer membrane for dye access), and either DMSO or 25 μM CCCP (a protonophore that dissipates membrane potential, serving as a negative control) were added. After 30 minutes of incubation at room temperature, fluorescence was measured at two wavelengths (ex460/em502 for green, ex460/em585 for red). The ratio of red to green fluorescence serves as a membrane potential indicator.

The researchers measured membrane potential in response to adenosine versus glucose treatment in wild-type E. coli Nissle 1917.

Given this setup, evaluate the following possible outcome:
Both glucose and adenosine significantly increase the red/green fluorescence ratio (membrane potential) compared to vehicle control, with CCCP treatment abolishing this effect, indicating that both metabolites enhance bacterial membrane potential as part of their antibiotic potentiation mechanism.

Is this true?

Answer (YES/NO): YES